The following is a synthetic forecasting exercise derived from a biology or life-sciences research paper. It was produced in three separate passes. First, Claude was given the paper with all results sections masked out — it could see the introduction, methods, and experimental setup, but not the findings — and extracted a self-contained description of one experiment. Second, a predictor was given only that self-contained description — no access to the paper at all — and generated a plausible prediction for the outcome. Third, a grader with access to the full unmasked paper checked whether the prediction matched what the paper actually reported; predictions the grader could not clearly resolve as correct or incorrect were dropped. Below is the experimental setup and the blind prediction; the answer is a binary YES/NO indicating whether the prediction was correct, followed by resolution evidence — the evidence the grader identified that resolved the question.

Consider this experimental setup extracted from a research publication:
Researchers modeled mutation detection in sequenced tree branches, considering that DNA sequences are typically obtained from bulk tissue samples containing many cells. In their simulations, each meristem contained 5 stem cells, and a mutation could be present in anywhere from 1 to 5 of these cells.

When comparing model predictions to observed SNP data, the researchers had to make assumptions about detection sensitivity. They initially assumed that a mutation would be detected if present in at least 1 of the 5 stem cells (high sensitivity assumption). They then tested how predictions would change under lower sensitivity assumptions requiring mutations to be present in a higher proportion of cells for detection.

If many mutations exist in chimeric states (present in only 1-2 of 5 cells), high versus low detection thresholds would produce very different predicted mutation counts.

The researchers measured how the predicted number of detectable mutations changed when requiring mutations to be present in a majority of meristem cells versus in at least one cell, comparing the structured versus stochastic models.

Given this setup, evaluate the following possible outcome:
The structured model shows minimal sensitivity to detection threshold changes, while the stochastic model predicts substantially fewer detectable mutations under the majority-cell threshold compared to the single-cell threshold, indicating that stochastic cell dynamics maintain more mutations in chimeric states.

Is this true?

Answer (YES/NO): NO